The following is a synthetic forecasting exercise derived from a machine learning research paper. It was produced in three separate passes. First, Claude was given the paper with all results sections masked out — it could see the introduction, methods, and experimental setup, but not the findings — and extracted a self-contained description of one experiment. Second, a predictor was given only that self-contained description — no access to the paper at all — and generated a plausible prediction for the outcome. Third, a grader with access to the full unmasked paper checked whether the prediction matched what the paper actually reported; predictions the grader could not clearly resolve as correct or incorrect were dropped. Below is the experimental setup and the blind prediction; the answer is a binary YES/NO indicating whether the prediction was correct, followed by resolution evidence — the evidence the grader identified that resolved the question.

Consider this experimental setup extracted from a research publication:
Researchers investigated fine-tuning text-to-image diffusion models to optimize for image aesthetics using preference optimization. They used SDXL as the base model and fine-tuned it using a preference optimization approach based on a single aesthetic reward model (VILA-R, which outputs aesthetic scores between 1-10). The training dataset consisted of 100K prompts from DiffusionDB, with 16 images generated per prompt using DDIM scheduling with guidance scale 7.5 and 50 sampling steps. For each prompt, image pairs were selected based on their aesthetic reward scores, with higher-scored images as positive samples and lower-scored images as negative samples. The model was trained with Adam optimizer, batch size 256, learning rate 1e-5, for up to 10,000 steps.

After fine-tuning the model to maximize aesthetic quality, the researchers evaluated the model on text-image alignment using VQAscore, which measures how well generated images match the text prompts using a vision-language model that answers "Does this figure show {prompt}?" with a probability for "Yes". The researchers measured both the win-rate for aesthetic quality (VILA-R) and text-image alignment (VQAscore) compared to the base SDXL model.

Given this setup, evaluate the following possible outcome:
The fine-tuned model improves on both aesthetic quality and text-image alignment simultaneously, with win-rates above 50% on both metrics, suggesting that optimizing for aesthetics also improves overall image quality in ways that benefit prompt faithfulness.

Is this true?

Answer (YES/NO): NO